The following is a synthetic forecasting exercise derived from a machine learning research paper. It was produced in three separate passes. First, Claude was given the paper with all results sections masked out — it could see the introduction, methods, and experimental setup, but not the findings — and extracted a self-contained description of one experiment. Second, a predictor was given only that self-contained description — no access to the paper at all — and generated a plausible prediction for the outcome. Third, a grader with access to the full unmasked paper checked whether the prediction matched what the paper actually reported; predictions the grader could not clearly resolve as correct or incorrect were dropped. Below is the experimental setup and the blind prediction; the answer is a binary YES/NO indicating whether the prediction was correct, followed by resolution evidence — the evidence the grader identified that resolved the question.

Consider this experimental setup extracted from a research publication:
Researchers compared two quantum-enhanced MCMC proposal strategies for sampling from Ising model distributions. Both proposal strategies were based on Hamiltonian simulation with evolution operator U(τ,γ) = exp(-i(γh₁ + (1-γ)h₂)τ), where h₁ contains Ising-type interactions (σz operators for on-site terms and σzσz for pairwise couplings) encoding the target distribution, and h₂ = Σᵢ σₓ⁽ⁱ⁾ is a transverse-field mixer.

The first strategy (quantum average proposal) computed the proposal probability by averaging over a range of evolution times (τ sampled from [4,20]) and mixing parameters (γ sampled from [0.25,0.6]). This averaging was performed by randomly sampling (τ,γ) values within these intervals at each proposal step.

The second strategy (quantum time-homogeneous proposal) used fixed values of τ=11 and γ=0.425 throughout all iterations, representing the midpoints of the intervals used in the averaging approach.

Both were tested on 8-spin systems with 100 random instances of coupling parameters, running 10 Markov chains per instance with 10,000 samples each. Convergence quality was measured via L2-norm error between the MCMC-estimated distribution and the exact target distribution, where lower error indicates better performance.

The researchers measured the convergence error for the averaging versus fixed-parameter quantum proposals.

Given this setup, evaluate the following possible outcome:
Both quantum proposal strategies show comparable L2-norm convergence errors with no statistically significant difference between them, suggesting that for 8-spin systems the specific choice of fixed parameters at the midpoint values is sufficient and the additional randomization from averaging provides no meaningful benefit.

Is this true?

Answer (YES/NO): YES